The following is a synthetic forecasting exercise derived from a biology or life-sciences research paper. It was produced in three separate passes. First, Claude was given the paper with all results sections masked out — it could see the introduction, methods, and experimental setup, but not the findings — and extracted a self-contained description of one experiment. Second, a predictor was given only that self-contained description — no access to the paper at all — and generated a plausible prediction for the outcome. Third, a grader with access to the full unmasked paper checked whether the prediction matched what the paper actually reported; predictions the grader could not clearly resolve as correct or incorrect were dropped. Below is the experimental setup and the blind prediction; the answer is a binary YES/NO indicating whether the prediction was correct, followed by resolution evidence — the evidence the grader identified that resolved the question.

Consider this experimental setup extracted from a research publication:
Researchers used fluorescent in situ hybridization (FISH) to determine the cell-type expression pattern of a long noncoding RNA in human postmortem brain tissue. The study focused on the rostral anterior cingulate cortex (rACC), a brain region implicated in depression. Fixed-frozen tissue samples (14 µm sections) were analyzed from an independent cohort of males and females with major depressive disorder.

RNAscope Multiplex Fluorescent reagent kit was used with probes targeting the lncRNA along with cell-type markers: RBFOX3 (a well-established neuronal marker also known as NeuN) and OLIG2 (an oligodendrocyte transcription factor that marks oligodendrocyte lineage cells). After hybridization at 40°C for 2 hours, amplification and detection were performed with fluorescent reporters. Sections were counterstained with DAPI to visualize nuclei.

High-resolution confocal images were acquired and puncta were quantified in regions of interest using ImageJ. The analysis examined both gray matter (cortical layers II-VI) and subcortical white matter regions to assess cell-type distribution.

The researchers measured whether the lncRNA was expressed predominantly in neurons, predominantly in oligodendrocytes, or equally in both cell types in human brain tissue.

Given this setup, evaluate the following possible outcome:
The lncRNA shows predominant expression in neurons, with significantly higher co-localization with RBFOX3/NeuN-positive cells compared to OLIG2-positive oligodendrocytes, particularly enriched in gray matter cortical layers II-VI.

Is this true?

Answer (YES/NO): NO